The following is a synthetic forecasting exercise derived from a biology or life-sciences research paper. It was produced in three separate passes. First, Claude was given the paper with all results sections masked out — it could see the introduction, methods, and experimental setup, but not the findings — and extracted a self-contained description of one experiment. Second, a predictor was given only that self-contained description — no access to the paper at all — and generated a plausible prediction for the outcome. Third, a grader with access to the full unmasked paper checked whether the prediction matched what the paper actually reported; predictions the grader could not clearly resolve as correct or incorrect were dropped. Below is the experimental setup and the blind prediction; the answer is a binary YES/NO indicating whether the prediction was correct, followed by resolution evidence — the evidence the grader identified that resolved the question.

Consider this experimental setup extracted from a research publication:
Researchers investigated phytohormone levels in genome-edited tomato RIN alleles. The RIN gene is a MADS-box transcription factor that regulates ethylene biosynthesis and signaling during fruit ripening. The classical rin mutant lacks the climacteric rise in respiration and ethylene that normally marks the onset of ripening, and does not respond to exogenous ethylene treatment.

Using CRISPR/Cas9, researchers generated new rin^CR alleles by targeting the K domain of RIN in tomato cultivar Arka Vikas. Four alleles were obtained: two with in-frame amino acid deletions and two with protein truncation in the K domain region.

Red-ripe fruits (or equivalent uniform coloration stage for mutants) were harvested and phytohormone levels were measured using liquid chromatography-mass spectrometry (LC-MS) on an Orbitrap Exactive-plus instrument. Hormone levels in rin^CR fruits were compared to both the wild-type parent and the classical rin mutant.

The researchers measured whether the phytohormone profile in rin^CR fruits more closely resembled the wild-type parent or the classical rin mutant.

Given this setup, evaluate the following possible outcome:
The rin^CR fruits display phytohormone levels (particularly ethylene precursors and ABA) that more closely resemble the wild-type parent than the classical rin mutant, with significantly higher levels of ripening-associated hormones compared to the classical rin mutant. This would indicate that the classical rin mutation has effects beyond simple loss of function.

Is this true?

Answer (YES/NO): NO